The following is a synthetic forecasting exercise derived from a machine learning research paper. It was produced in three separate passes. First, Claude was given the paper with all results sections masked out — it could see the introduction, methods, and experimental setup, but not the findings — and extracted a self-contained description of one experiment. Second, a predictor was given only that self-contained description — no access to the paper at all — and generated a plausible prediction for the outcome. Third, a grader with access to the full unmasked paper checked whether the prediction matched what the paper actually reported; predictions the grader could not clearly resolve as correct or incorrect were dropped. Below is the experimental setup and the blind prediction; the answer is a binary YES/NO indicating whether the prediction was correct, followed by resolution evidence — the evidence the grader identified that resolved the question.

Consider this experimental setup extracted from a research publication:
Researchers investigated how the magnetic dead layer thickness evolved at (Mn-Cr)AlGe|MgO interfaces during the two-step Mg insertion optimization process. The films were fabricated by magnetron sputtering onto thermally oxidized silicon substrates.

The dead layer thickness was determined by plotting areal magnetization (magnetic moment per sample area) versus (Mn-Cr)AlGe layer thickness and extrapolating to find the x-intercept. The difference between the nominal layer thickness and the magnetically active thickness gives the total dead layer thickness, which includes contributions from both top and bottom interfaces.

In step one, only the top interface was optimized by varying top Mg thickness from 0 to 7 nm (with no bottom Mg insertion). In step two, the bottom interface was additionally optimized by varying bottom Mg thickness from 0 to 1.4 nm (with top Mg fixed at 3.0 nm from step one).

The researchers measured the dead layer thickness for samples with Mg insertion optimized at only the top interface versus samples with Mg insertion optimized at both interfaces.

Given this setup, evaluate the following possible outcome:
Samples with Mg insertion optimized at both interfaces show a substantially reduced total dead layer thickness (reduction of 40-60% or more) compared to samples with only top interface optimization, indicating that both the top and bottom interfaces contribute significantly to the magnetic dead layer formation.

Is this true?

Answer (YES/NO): NO